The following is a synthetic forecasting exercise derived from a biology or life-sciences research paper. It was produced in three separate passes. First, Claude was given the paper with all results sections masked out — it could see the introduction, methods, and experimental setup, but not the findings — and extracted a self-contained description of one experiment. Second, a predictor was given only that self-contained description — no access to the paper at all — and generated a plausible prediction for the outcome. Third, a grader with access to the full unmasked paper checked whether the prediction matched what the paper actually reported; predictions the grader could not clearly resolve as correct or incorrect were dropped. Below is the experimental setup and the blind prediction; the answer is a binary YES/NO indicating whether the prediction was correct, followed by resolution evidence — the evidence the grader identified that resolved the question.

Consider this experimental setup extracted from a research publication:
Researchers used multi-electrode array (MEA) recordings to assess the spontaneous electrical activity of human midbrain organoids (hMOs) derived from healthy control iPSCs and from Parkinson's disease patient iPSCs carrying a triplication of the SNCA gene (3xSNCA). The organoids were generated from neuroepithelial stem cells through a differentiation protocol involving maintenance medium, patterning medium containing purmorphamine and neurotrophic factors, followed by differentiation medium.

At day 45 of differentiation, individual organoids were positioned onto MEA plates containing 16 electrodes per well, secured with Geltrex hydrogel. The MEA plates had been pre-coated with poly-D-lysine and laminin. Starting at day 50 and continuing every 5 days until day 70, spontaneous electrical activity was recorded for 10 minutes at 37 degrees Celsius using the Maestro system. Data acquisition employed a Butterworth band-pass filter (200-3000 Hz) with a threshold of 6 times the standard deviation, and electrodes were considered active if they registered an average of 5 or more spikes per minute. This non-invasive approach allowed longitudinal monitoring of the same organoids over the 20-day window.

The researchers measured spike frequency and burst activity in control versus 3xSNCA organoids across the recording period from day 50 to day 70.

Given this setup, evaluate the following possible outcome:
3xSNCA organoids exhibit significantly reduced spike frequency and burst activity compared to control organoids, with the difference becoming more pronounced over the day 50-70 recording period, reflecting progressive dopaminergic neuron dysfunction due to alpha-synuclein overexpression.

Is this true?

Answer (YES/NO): YES